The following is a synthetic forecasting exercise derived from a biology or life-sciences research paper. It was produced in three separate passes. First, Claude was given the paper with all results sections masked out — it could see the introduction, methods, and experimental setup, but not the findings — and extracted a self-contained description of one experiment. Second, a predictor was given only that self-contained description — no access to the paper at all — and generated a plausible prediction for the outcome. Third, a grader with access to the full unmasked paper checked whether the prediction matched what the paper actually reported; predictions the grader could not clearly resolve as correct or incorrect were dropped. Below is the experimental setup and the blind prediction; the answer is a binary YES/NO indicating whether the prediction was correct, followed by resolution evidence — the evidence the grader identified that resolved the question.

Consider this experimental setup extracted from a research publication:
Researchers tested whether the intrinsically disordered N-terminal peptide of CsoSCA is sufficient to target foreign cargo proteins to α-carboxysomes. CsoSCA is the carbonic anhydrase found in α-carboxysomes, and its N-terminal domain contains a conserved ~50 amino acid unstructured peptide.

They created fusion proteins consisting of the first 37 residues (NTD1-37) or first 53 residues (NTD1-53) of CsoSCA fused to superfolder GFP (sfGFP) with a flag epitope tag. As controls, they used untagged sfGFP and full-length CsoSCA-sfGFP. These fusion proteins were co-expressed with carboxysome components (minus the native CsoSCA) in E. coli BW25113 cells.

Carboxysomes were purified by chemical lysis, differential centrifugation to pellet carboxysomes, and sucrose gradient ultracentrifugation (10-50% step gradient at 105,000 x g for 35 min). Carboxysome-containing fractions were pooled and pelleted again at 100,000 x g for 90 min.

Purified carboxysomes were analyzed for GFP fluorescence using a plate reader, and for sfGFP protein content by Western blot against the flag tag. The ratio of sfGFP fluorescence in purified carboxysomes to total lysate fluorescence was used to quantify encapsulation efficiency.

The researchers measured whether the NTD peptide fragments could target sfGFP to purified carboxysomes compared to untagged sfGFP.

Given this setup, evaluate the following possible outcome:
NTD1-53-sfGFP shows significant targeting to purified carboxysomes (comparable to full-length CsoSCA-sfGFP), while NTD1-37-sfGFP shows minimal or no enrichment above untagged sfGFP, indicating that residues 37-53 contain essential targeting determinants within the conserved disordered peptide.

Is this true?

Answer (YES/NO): NO